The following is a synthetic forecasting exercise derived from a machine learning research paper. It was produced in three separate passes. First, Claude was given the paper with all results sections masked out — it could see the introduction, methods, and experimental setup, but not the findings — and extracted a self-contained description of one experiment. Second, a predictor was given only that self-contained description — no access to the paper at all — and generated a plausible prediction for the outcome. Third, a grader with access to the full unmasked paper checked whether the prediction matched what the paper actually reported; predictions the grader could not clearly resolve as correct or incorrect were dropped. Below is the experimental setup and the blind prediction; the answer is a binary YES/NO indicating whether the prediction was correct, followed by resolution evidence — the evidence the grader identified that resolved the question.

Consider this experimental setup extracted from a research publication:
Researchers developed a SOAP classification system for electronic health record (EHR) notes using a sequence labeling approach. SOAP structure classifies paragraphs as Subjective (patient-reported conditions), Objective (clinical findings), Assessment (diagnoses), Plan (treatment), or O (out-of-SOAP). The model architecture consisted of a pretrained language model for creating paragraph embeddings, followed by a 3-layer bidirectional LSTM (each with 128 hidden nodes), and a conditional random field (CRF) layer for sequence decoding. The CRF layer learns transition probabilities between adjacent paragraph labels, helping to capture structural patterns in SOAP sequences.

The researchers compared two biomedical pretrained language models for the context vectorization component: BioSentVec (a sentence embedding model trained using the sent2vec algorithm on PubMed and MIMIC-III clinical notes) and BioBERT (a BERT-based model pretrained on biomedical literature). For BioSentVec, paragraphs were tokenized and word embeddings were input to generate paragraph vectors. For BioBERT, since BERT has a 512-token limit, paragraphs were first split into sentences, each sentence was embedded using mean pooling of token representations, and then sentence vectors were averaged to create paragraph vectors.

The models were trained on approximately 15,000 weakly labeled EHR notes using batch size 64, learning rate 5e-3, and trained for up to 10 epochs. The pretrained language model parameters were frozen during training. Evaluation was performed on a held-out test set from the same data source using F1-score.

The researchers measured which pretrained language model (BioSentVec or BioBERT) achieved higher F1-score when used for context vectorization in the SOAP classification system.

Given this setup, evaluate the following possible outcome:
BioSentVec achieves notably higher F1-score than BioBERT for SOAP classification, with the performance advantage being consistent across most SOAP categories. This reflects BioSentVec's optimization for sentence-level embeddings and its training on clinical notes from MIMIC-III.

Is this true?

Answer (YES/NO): NO